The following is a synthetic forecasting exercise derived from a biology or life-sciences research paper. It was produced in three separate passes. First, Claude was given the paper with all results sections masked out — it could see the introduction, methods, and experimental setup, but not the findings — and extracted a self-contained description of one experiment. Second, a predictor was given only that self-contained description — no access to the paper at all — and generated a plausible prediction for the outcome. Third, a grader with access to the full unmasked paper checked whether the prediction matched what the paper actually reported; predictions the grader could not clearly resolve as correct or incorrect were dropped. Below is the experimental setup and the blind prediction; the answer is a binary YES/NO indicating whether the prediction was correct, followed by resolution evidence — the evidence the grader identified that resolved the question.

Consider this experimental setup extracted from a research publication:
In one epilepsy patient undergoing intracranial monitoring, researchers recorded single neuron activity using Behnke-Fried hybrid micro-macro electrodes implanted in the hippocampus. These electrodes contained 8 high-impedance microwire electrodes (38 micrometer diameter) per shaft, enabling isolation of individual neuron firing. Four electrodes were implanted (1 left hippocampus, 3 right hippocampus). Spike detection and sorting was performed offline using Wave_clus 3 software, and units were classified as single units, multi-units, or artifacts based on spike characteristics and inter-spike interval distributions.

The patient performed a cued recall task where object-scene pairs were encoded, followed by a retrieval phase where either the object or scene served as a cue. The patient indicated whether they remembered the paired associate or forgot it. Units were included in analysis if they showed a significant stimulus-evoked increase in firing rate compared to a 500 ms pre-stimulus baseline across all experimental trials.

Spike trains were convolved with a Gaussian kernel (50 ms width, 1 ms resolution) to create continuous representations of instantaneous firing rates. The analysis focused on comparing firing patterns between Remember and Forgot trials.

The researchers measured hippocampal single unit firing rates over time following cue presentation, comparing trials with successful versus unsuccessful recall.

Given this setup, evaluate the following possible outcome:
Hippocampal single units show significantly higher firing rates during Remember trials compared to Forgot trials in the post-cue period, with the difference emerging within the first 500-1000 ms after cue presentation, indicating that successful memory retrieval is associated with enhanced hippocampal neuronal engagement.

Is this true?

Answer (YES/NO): YES